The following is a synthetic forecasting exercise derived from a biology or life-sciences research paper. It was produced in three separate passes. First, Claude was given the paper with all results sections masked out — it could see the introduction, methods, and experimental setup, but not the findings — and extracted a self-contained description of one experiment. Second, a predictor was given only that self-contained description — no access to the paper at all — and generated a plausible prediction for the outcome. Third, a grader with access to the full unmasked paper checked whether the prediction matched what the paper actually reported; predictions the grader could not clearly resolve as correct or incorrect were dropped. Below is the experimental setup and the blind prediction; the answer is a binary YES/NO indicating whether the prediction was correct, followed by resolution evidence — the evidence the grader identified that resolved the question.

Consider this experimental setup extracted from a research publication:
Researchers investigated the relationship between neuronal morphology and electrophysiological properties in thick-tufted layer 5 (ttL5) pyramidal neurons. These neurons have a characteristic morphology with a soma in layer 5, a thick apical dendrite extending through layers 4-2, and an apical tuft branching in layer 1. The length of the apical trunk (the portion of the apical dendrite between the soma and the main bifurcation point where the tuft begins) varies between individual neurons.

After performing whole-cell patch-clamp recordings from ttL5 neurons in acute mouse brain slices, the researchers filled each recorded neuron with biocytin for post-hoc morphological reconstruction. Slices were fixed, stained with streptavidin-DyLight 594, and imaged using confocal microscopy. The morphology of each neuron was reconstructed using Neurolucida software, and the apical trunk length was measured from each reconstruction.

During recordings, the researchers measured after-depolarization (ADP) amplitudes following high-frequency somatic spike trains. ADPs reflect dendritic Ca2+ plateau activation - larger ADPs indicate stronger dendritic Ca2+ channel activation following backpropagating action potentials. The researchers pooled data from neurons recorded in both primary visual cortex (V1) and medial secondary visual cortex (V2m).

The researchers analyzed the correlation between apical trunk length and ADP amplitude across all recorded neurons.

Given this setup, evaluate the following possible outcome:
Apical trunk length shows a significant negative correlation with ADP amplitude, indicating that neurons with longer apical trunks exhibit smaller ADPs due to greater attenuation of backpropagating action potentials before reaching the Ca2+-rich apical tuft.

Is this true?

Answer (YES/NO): NO